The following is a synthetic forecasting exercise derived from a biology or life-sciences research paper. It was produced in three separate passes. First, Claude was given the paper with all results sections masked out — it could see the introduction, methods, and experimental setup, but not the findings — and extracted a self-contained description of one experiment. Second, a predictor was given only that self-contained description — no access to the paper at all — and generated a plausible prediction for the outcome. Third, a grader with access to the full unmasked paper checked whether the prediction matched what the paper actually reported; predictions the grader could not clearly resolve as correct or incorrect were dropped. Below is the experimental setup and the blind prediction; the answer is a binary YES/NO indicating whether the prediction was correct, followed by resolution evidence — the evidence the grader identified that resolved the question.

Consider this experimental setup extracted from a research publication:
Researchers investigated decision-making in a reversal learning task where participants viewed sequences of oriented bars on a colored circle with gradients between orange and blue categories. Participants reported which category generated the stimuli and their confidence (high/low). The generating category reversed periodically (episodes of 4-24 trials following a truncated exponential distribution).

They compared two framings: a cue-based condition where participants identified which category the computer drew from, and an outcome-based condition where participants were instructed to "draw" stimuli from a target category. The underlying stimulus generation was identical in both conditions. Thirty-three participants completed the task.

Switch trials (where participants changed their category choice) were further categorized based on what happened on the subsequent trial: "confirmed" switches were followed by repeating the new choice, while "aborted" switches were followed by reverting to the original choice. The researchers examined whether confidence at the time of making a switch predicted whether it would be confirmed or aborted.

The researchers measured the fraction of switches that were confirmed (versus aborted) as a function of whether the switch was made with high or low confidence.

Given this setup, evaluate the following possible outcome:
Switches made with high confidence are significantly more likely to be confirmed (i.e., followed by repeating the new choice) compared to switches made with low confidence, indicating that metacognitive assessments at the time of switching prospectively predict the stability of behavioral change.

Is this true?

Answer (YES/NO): YES